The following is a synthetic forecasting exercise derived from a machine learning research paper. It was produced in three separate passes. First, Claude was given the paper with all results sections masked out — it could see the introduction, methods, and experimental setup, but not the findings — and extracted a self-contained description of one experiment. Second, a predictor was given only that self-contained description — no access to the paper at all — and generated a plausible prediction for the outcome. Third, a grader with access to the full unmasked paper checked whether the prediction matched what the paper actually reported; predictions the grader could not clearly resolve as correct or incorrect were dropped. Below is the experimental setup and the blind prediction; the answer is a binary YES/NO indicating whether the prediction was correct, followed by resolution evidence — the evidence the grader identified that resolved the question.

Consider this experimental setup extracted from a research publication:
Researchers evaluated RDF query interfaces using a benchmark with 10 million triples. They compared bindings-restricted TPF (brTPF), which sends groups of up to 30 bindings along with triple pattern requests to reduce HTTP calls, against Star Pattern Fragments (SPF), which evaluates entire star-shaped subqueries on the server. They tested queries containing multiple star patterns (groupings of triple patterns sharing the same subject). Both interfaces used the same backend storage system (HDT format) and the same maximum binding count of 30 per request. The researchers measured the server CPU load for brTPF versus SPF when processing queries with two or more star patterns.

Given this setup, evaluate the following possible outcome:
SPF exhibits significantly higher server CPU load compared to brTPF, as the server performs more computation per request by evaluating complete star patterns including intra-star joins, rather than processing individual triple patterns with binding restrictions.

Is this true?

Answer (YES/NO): NO